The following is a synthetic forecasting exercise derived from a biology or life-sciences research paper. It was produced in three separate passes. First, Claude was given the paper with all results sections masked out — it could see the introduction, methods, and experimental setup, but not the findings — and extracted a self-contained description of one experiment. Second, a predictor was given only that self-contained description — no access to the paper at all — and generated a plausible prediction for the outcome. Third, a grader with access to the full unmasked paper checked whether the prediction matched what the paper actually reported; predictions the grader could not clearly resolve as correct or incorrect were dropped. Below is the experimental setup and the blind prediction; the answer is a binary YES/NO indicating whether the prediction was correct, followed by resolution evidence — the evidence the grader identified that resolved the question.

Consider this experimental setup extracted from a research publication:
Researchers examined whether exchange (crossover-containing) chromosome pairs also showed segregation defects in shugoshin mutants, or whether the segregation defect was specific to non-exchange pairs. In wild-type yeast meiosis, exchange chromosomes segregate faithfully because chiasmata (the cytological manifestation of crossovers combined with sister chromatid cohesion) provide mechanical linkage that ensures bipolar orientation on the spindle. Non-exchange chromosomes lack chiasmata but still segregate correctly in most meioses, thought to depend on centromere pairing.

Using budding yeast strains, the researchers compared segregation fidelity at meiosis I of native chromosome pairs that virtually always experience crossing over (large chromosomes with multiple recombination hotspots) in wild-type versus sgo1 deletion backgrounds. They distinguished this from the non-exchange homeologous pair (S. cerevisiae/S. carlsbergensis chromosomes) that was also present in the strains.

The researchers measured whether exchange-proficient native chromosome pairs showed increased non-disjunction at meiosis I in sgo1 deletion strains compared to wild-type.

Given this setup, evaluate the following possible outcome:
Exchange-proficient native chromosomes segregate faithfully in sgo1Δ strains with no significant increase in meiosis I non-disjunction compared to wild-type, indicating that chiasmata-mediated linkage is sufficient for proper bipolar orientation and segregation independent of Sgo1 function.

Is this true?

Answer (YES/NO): NO